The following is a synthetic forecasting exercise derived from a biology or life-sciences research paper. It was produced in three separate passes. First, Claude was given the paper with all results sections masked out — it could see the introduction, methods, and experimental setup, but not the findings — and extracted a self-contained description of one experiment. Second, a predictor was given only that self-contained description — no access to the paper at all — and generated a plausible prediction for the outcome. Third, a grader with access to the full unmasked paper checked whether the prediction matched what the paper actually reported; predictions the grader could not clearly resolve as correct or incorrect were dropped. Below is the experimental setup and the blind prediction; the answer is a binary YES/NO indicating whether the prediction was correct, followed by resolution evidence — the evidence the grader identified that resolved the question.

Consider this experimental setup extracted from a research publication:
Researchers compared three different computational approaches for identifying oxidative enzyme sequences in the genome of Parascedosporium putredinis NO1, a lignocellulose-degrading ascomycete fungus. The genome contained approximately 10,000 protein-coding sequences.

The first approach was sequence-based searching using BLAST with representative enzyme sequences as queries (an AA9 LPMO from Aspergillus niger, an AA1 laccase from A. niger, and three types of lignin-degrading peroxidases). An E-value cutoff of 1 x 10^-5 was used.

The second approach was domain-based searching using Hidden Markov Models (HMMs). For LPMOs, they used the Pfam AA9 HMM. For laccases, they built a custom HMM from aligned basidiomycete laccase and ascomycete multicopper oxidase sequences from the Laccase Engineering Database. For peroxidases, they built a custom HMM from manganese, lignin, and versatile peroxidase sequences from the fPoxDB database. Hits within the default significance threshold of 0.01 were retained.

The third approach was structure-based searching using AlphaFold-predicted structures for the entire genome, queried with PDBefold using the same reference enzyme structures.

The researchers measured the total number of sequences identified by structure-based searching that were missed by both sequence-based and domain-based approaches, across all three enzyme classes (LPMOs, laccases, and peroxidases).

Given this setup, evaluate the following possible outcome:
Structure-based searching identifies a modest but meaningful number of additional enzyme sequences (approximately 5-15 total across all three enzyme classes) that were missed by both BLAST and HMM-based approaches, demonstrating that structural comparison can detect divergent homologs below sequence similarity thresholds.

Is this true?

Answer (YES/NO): NO